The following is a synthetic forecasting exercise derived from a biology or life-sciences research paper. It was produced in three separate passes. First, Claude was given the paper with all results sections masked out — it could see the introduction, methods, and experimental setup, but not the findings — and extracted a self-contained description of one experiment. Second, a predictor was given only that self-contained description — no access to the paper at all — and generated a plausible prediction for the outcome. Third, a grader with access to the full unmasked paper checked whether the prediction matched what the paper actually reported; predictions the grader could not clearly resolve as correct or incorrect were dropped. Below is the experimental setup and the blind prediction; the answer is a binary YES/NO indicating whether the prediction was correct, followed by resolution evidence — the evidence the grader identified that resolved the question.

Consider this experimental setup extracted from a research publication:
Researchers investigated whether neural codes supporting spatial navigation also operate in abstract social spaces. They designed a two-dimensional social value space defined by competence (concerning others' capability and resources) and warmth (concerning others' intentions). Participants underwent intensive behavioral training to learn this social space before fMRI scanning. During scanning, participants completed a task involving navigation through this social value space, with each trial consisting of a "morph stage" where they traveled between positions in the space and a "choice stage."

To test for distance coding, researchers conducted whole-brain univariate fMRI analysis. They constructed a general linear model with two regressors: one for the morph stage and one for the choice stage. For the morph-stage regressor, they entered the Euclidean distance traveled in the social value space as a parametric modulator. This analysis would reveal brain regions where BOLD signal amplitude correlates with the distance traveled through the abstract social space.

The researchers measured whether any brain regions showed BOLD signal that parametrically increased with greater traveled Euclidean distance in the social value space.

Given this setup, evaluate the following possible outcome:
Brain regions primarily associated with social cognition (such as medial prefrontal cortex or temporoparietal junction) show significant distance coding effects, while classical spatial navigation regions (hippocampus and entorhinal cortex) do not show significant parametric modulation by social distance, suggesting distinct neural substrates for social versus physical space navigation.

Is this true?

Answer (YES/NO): NO